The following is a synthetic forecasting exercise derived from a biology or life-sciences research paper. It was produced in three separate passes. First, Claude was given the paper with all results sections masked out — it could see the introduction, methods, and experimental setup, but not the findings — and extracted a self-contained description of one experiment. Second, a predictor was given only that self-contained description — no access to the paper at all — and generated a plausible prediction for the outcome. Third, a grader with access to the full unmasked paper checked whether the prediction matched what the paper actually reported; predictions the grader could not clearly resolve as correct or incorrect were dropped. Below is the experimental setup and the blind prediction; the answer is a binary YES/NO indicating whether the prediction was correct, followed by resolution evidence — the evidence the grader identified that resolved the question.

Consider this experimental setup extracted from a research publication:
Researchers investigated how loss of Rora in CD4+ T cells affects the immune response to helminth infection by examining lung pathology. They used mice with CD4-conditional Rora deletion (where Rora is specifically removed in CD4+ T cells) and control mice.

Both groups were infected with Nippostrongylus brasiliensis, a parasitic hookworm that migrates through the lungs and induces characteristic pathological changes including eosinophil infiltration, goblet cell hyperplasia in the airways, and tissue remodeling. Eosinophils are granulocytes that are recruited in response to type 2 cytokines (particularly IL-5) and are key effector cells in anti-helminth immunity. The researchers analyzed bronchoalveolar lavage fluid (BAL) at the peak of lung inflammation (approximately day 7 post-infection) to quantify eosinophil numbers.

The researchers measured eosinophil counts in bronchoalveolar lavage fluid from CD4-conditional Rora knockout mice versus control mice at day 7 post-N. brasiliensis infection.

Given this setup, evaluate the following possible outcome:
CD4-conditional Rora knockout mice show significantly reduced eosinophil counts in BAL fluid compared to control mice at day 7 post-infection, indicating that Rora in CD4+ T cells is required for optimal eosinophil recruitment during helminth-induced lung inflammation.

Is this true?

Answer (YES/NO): NO